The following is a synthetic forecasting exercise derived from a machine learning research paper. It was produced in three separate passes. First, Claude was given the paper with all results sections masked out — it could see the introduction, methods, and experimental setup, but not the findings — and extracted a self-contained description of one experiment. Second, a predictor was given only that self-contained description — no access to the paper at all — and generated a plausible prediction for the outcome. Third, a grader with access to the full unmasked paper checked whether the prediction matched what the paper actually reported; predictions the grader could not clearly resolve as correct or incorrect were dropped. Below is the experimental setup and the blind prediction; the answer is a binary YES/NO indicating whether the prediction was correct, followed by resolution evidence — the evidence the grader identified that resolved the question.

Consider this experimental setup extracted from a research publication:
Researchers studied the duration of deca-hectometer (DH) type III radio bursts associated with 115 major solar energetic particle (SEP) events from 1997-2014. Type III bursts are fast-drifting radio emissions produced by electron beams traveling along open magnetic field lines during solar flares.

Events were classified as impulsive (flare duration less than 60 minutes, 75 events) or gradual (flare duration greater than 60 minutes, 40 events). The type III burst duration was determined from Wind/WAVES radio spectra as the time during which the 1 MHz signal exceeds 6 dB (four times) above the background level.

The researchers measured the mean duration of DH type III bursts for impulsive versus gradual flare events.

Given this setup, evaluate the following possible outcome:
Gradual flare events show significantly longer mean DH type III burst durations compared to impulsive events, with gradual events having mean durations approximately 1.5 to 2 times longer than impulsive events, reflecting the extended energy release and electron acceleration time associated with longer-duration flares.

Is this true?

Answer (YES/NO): NO